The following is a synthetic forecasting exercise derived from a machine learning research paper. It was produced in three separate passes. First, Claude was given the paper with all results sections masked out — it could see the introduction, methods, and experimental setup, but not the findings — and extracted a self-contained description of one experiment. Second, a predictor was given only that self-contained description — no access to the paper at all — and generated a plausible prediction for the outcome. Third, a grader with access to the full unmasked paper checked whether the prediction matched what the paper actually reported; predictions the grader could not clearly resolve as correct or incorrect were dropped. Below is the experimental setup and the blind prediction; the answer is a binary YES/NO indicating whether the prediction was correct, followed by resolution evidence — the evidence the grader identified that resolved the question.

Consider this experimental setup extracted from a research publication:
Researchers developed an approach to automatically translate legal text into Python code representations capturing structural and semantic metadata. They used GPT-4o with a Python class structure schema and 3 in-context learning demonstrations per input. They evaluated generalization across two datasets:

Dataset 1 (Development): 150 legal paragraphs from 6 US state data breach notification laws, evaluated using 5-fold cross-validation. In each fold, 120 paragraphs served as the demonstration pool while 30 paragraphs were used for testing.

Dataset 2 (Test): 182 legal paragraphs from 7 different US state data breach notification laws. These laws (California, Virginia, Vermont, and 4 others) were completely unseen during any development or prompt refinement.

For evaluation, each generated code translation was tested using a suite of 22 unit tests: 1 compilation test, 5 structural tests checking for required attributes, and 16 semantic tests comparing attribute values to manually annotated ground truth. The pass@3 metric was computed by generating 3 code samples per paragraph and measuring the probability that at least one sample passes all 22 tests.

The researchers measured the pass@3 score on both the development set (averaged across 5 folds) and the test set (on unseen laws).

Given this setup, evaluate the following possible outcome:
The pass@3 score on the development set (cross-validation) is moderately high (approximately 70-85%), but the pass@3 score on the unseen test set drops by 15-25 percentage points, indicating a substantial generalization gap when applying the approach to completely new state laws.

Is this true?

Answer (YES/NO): NO